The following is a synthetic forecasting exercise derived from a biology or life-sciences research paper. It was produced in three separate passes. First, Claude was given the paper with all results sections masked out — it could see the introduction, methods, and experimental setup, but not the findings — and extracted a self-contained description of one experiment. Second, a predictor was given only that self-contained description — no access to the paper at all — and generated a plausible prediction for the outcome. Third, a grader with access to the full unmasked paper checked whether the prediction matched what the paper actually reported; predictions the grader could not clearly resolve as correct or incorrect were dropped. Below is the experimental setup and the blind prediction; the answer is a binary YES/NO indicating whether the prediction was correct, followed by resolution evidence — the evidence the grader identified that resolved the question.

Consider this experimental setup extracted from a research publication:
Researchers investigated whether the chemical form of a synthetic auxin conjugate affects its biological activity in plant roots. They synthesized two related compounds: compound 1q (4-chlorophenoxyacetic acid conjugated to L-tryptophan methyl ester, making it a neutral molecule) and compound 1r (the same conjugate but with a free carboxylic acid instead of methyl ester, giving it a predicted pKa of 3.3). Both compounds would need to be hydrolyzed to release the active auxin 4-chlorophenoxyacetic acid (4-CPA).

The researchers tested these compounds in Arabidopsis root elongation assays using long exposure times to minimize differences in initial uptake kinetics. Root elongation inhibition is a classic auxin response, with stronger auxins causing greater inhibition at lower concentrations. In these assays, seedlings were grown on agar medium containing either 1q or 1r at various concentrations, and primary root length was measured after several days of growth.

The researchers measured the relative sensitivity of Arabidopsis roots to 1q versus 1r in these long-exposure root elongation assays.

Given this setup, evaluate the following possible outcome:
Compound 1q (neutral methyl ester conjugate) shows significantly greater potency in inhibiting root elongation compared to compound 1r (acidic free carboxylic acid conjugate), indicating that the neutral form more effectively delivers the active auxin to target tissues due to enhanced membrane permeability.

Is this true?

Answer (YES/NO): YES